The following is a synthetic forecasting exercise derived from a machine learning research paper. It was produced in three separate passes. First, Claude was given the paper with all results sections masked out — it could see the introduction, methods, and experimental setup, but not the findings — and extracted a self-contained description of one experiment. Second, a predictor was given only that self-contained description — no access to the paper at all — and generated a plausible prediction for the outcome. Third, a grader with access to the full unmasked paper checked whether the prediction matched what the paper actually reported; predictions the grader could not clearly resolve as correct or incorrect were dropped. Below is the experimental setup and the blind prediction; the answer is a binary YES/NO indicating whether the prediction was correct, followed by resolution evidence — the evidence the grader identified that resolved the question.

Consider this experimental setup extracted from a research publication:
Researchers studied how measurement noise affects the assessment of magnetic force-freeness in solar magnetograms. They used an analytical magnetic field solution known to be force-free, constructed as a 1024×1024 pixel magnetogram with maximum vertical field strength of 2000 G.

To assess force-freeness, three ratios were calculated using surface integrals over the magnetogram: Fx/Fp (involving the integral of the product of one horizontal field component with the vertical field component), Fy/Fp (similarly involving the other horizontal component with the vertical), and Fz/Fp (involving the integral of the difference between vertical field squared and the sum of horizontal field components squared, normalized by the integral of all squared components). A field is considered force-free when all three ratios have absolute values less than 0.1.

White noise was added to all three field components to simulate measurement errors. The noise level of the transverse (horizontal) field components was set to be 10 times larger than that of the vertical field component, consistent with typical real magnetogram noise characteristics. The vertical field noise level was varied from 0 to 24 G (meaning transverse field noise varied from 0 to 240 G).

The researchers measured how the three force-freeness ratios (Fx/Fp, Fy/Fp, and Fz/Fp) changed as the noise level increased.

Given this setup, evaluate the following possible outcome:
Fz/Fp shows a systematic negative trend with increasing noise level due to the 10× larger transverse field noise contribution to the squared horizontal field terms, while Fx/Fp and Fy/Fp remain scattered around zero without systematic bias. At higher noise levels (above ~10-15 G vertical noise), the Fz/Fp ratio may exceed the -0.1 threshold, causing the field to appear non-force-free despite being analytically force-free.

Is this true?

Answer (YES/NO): NO